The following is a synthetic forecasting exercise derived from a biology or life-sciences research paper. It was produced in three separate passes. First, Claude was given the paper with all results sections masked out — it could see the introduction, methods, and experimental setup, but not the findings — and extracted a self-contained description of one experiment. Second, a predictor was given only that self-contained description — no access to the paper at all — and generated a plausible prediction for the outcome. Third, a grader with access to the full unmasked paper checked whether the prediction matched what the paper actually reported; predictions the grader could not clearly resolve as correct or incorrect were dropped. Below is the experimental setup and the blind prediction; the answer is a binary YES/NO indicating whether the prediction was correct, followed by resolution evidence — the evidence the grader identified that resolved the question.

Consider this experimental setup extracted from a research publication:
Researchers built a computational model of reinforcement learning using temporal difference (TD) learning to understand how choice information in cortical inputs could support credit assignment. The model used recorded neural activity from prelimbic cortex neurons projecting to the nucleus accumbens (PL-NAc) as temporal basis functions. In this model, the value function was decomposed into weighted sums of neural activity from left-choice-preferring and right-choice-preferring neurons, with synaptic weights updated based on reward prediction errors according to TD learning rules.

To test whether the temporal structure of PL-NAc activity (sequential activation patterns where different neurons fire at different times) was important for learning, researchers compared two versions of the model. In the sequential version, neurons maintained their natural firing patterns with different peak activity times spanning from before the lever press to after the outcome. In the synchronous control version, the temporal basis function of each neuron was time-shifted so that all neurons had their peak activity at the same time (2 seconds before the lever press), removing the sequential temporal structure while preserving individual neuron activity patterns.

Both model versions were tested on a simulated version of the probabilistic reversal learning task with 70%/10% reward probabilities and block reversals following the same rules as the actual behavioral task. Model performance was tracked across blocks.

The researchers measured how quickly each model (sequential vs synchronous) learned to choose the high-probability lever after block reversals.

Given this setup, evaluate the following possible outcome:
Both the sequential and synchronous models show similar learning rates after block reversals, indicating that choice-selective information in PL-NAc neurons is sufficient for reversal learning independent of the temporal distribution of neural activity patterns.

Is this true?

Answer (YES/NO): NO